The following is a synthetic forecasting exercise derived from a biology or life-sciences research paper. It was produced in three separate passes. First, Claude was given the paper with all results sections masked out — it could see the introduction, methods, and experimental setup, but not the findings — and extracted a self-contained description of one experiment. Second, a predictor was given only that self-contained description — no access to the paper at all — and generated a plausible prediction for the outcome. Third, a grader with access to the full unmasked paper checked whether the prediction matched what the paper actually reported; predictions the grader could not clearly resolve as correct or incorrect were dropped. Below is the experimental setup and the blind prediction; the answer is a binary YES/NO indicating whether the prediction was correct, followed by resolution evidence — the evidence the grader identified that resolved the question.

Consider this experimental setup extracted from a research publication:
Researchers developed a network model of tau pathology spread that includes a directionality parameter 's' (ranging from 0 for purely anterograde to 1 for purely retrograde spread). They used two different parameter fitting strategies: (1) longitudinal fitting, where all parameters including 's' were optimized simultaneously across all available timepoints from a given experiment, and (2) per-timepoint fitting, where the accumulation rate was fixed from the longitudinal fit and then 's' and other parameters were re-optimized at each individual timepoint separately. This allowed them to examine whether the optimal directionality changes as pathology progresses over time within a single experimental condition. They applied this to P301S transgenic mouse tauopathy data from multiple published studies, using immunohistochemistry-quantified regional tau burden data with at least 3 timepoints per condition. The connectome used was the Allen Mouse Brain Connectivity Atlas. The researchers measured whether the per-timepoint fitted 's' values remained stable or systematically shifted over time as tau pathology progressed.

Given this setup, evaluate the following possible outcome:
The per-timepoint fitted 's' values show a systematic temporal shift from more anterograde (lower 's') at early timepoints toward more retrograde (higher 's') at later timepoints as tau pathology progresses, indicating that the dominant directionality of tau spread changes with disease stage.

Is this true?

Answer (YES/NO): NO